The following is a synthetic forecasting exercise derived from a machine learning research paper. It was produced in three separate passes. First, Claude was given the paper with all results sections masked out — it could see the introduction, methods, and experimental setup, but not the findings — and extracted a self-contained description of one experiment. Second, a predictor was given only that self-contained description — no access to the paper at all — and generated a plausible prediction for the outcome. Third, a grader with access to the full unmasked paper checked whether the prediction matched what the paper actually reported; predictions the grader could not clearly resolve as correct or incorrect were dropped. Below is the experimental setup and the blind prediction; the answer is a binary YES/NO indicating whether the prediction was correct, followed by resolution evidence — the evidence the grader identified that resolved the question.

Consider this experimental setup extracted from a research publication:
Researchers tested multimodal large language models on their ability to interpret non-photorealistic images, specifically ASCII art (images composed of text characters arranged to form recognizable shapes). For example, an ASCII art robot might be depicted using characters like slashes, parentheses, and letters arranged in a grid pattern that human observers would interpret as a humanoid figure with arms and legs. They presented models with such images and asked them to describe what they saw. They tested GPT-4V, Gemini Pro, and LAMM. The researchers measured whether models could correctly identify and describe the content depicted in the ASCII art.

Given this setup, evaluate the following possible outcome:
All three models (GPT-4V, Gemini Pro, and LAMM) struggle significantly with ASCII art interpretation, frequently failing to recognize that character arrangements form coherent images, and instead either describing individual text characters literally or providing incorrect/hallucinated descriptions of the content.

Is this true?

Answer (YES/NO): NO